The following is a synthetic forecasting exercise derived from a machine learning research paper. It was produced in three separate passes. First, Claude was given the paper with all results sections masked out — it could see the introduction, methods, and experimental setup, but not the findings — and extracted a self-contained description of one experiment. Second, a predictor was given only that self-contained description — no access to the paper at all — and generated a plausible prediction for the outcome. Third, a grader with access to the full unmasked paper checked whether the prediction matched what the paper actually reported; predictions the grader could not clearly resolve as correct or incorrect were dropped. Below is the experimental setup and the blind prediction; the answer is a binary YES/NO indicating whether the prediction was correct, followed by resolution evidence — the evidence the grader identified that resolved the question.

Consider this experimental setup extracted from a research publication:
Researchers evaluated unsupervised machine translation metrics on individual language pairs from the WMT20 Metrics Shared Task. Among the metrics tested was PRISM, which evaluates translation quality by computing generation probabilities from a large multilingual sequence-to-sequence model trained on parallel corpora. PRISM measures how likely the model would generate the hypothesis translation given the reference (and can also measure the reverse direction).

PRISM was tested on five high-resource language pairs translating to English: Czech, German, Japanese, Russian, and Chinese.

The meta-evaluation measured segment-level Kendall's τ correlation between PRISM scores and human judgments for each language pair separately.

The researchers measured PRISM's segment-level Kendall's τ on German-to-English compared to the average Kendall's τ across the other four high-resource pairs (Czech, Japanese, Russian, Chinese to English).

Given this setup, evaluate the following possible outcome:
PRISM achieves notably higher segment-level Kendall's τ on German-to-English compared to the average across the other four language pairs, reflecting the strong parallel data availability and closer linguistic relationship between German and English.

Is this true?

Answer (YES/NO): NO